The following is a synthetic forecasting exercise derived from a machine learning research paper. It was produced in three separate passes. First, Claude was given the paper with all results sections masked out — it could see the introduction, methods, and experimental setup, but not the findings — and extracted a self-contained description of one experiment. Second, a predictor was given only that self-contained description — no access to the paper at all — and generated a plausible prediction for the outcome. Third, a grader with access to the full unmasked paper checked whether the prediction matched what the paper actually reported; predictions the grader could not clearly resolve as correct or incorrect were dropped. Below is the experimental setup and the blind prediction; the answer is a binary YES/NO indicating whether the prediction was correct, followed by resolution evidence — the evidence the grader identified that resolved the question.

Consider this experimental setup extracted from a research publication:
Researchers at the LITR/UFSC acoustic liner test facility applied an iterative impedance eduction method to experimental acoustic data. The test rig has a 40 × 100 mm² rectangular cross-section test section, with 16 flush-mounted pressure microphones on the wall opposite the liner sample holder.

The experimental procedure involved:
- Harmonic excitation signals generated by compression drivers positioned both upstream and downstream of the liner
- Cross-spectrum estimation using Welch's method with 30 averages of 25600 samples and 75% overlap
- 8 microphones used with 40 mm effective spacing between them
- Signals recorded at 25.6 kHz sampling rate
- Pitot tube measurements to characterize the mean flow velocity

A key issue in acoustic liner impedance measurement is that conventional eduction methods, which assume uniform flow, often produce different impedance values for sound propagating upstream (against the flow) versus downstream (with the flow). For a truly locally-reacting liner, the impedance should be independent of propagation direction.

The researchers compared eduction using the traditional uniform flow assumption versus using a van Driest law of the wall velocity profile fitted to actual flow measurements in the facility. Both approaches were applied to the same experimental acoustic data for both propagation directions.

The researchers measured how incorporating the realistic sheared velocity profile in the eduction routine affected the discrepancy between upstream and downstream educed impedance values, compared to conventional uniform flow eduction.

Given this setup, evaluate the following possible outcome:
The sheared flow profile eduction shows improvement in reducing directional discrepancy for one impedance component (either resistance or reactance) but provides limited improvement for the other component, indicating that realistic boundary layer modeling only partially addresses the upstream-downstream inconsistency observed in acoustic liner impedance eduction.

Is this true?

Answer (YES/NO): NO